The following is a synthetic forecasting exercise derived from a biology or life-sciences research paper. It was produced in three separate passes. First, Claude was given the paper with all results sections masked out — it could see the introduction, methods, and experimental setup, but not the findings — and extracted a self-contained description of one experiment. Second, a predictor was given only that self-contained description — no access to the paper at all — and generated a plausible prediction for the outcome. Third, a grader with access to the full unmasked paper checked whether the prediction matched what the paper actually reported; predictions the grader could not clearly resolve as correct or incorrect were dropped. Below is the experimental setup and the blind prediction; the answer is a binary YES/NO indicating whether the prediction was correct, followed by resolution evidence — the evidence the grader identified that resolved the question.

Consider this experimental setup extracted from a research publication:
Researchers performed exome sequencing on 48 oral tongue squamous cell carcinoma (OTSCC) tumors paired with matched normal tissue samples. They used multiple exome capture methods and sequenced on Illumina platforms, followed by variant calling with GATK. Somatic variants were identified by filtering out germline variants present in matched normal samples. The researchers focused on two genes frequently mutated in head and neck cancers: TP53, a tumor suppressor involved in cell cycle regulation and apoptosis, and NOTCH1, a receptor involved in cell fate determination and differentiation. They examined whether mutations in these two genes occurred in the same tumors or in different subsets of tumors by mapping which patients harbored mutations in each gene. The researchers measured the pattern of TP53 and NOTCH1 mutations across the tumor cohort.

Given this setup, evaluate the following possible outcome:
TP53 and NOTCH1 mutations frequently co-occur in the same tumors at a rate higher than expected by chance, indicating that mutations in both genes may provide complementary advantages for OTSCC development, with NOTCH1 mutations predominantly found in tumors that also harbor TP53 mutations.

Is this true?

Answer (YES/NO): NO